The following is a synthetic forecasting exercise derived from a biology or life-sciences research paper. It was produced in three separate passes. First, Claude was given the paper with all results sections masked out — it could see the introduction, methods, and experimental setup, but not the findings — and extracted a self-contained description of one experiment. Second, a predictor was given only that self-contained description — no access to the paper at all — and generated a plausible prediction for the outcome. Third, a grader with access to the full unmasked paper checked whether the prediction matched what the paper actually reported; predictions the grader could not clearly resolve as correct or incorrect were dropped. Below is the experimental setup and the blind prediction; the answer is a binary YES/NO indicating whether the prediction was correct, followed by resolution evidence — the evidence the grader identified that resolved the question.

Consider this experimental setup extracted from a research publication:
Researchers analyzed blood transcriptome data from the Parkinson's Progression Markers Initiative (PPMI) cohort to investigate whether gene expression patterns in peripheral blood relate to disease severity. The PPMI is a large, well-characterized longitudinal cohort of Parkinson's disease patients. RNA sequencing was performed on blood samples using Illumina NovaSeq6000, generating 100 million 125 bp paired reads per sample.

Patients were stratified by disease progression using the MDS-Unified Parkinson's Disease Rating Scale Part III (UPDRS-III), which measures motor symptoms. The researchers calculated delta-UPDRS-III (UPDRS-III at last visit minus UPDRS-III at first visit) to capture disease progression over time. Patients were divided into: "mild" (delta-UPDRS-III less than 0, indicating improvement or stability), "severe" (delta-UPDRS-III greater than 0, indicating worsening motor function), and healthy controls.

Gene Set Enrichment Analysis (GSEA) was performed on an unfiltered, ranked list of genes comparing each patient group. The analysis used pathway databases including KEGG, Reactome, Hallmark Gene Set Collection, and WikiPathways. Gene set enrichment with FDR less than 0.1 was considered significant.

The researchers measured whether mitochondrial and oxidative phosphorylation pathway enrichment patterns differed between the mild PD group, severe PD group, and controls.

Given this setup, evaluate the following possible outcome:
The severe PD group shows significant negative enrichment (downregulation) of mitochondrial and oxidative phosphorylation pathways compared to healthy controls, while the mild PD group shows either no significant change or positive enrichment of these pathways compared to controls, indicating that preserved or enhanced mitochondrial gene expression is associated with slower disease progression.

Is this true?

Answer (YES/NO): NO